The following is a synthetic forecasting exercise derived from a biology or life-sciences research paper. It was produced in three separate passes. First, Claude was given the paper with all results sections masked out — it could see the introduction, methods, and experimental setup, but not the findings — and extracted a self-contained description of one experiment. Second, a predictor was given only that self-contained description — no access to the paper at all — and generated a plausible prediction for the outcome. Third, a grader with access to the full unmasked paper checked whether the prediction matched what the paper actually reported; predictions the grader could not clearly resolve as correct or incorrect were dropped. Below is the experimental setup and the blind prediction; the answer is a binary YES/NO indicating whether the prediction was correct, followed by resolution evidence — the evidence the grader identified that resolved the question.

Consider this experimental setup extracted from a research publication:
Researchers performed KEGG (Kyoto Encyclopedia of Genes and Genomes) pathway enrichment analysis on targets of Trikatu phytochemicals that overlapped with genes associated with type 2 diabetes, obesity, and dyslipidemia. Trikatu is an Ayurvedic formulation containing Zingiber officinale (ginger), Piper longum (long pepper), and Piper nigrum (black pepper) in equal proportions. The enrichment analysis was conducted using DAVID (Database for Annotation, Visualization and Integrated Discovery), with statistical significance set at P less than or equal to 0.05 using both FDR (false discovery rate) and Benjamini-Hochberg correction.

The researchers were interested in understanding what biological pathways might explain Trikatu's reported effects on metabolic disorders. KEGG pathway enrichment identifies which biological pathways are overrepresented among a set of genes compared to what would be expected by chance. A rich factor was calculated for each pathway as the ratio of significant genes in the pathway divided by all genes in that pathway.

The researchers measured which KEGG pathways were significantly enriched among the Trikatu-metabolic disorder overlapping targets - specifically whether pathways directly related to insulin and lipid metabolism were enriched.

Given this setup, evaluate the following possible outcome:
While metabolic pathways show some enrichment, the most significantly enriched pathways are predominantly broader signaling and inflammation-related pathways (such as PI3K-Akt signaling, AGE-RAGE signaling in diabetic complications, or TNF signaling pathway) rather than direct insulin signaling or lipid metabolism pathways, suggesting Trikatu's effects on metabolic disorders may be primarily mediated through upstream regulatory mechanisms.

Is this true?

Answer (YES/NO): NO